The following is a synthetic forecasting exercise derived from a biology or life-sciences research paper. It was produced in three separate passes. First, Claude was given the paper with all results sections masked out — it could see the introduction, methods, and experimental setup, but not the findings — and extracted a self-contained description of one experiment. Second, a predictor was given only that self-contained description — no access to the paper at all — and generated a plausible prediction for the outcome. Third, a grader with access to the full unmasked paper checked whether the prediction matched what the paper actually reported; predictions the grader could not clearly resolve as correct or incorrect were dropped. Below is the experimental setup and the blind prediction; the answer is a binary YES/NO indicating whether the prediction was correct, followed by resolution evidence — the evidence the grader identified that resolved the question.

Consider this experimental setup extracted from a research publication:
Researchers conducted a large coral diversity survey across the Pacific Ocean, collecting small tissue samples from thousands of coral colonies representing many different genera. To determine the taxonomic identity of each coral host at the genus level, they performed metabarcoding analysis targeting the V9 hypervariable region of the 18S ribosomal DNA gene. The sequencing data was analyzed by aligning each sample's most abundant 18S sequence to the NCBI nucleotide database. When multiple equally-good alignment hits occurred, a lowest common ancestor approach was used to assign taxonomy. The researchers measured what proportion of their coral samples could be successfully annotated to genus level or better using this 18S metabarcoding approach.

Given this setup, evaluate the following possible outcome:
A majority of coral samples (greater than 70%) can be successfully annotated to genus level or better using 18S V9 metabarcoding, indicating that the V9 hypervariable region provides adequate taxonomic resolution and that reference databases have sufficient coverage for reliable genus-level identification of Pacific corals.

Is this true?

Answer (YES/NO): NO